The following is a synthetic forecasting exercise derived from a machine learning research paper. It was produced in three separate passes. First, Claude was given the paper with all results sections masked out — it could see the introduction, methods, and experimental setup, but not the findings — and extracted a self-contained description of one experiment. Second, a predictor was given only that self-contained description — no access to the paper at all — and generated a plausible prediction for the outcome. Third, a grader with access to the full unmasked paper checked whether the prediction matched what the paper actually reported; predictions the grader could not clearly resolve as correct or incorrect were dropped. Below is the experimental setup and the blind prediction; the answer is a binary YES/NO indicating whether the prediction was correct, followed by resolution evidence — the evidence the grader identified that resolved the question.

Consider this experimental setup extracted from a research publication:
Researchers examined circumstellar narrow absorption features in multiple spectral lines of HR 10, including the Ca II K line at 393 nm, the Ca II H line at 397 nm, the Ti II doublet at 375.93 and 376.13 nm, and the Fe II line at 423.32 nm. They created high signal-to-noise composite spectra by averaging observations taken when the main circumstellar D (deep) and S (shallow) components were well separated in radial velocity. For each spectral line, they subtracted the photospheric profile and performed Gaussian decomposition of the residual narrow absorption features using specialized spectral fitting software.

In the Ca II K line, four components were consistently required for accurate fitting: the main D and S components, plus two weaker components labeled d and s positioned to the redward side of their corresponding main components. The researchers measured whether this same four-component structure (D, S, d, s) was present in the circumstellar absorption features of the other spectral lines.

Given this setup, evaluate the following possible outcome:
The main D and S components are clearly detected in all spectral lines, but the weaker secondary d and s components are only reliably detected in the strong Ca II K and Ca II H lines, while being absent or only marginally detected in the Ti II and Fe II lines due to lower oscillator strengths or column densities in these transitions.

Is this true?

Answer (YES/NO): NO